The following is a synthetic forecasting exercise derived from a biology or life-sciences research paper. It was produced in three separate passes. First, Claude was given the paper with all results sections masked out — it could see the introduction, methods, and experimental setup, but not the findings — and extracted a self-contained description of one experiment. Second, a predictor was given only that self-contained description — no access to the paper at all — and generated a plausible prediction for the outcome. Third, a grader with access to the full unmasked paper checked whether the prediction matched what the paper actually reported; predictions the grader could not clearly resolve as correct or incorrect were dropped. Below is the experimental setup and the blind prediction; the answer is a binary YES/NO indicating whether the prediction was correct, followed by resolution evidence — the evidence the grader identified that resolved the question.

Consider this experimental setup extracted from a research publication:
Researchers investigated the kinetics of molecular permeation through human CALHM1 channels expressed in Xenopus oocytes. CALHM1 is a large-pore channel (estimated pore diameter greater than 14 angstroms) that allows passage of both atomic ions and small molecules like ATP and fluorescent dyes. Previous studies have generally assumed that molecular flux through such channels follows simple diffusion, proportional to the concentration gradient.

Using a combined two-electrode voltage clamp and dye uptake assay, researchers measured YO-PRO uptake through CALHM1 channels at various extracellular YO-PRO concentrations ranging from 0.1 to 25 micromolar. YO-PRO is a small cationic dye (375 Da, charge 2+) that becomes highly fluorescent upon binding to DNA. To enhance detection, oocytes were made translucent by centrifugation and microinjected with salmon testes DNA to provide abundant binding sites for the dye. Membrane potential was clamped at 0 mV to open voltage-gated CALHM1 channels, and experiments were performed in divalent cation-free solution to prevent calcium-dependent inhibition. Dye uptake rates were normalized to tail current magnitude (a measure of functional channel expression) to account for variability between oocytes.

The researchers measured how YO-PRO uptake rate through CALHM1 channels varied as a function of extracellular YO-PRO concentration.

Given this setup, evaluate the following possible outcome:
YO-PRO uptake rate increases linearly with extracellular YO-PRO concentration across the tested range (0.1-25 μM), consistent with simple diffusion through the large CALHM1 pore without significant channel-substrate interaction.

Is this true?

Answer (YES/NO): NO